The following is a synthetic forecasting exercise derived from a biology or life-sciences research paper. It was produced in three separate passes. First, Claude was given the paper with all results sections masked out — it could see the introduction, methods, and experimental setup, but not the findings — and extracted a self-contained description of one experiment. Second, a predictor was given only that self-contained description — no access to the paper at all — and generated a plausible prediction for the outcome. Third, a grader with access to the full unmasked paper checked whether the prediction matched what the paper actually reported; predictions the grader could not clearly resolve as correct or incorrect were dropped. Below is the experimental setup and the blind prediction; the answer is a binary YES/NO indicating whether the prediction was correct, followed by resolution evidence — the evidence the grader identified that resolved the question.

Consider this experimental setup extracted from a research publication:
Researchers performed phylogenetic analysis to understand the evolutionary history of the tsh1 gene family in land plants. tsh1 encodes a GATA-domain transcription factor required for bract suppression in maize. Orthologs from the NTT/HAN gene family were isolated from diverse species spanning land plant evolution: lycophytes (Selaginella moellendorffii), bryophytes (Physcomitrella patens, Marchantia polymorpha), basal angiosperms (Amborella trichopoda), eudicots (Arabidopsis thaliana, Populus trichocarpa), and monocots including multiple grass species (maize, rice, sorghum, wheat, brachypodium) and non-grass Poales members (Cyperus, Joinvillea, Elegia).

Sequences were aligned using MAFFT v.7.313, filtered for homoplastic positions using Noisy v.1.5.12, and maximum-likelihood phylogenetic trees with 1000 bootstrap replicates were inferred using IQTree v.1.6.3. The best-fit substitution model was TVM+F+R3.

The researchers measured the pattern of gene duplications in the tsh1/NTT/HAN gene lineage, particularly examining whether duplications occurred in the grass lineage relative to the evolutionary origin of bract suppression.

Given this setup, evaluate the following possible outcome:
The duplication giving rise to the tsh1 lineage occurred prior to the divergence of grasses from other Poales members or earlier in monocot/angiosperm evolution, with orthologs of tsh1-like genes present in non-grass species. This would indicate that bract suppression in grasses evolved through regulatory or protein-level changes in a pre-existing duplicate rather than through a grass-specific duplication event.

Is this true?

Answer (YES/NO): YES